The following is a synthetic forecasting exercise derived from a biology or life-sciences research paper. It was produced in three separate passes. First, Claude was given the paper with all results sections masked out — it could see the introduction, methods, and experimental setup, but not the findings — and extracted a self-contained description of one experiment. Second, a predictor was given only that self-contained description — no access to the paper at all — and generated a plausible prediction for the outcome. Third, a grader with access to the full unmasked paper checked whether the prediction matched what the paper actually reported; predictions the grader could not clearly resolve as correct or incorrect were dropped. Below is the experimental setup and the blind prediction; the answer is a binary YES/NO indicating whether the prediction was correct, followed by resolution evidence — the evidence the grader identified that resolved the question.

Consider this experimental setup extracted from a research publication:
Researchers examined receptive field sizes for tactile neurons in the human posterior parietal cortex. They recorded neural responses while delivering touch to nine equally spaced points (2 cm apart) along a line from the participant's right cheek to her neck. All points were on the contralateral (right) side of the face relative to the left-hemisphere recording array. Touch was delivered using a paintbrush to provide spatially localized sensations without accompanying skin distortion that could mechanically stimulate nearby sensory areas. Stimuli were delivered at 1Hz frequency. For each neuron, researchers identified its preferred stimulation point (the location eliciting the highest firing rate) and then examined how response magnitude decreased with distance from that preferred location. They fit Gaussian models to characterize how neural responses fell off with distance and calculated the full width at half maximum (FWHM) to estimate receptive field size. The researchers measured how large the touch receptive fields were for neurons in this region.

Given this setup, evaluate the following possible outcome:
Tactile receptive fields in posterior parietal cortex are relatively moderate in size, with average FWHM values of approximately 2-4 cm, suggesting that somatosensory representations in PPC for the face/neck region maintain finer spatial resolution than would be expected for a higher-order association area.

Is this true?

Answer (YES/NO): NO